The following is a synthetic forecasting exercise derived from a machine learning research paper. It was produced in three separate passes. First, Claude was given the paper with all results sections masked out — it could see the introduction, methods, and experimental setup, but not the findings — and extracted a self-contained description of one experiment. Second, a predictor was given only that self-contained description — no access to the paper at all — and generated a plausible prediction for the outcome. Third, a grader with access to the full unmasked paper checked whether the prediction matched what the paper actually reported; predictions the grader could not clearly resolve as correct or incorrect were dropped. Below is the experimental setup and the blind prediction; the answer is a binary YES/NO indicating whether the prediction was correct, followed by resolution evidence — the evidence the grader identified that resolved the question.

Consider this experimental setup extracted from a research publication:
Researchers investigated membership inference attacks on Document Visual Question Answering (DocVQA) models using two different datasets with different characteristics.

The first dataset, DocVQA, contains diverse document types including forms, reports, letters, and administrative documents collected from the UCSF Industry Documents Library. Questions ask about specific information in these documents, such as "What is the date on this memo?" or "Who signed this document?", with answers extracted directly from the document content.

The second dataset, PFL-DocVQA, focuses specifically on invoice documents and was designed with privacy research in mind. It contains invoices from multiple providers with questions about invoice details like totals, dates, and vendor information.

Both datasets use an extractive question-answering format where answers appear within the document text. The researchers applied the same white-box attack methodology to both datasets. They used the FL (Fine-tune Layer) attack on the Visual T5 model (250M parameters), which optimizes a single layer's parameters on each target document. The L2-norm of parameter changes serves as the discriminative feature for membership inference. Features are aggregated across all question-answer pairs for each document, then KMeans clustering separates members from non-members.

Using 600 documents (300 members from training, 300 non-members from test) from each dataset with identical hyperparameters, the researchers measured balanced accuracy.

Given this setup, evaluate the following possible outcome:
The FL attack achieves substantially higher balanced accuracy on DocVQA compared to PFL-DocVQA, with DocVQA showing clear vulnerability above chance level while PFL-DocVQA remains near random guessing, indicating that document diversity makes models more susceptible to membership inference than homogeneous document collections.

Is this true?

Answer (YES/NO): NO